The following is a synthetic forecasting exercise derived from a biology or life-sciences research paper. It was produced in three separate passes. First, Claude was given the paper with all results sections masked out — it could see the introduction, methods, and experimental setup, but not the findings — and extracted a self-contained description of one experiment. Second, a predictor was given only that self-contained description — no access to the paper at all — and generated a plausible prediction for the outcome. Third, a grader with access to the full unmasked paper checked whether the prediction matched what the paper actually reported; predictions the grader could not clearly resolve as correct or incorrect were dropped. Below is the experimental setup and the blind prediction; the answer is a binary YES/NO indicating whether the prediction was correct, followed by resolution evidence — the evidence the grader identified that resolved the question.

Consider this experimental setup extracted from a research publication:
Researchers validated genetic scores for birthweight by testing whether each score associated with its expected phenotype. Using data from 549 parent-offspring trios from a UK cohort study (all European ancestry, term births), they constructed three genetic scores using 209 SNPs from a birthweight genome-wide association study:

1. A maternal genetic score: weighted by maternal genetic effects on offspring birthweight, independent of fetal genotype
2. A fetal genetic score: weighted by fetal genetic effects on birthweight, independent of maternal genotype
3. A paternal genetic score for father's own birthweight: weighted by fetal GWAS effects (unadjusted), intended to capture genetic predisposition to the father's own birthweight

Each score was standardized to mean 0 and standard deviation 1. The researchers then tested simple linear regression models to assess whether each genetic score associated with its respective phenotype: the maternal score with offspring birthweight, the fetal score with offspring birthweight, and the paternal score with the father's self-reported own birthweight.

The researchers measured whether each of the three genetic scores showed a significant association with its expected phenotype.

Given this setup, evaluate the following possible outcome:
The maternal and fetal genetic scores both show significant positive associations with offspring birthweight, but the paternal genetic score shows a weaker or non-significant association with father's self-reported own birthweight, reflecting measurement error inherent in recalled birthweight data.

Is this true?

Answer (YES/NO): NO